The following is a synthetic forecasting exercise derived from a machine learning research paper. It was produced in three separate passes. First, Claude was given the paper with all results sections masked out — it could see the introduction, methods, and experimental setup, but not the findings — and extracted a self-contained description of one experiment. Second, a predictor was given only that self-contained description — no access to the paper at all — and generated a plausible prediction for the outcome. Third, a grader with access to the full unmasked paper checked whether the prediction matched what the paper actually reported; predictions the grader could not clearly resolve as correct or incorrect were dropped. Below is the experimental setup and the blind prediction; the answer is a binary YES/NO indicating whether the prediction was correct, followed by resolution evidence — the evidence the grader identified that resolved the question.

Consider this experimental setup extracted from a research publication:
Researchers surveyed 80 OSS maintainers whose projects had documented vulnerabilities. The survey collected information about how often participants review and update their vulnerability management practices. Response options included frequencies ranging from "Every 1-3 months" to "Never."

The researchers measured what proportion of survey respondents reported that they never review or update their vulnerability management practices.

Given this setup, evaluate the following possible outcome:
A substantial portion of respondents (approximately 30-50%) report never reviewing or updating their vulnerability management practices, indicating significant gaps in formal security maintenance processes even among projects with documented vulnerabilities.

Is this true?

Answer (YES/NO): YES